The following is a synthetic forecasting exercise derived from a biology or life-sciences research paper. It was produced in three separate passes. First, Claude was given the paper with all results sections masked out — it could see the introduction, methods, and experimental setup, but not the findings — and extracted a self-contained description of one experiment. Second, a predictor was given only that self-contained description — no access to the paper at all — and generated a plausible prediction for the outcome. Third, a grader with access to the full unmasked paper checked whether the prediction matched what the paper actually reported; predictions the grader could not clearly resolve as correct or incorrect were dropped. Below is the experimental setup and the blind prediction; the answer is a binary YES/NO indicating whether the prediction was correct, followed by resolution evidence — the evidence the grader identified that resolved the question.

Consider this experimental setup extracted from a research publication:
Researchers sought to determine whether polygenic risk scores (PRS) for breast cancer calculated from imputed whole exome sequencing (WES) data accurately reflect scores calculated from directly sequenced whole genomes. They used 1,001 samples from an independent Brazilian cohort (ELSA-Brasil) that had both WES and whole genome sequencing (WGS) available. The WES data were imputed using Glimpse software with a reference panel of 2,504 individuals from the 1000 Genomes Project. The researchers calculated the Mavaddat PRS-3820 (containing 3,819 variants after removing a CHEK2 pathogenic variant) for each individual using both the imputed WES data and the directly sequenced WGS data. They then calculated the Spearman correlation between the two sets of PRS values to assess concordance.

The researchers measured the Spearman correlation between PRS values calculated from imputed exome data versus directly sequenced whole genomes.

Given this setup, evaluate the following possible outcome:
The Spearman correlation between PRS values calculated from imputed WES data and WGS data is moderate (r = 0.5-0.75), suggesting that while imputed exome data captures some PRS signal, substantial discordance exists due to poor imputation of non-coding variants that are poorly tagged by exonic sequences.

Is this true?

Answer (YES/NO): NO